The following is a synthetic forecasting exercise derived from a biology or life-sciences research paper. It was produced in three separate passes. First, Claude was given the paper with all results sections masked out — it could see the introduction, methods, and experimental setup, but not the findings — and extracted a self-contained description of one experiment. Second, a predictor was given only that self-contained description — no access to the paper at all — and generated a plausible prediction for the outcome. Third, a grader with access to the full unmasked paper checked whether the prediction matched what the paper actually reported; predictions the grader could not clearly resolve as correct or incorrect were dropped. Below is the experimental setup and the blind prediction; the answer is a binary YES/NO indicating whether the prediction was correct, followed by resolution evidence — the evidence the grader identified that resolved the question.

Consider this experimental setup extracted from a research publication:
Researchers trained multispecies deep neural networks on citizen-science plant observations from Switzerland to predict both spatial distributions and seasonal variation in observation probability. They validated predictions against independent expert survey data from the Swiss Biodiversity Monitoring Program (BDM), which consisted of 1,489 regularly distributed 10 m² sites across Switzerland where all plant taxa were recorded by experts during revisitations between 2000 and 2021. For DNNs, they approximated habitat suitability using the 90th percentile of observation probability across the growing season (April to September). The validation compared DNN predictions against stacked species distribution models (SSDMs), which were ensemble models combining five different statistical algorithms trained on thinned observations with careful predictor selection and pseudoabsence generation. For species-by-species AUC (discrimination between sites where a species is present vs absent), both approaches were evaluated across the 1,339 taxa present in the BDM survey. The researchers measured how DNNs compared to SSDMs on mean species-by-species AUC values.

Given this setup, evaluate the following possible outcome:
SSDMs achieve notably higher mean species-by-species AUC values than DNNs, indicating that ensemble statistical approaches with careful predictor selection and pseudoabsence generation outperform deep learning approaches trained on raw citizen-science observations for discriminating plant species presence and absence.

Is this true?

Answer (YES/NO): NO